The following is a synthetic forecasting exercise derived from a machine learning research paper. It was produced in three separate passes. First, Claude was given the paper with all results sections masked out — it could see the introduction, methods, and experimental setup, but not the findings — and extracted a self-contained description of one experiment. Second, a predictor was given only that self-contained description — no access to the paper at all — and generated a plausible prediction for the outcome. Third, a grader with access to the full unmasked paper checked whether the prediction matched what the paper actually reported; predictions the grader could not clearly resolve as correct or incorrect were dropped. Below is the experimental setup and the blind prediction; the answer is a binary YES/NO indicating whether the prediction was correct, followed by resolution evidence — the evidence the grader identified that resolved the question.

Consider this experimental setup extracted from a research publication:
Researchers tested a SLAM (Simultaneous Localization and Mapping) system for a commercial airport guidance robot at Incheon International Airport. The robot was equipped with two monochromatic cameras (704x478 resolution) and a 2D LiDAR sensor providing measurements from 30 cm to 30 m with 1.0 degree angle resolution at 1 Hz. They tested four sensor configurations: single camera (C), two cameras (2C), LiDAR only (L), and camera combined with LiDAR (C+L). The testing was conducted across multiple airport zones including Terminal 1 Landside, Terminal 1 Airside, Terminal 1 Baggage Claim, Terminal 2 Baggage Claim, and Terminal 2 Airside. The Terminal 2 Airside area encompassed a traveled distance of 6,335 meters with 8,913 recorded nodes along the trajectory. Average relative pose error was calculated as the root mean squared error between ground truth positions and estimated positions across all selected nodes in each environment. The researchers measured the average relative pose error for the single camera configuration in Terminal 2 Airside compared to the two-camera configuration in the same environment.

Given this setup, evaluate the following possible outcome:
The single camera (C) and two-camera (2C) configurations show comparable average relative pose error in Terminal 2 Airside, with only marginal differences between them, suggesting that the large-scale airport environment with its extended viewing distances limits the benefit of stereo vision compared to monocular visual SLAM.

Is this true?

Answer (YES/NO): NO